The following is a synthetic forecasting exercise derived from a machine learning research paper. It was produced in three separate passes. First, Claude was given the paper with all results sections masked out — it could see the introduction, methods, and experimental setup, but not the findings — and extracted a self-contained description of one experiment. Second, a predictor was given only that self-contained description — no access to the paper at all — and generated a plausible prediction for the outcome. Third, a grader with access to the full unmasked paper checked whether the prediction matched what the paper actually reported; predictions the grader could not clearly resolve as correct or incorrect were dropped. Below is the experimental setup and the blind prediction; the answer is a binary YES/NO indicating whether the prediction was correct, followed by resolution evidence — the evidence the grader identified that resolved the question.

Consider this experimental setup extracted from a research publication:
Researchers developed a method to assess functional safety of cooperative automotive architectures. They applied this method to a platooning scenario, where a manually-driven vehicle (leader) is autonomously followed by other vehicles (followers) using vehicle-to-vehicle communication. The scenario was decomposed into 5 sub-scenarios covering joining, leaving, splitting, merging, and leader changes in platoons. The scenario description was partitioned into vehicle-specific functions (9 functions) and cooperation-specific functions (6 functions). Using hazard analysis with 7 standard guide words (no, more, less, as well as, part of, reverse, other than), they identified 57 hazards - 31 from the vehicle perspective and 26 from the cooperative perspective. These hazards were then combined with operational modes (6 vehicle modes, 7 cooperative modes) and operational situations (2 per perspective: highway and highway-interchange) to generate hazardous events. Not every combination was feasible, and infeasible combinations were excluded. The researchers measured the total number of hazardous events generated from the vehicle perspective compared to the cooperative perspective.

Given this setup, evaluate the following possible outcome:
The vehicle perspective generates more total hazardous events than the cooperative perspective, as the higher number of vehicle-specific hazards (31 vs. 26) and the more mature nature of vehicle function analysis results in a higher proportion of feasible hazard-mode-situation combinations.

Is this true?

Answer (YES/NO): NO